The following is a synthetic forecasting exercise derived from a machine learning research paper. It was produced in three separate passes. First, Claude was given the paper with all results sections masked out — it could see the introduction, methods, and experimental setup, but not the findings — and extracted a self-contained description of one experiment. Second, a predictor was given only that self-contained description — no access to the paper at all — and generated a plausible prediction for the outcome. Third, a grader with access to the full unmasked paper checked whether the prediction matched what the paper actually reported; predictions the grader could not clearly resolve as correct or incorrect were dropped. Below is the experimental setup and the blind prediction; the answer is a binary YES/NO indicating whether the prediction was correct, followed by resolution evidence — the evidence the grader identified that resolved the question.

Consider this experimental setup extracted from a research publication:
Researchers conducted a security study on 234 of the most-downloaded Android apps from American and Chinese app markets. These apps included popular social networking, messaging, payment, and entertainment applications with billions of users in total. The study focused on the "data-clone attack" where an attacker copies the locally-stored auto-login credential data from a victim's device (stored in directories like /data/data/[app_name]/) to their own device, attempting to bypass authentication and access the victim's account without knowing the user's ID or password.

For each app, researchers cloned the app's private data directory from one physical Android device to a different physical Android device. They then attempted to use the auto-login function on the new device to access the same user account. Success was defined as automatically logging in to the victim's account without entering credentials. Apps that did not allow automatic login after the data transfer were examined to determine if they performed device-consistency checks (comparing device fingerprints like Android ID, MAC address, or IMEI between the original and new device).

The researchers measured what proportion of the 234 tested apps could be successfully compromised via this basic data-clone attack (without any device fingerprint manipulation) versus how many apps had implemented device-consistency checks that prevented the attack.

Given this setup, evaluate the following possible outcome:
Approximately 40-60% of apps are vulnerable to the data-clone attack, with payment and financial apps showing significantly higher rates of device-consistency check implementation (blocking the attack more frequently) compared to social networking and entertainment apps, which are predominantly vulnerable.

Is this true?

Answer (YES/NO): YES